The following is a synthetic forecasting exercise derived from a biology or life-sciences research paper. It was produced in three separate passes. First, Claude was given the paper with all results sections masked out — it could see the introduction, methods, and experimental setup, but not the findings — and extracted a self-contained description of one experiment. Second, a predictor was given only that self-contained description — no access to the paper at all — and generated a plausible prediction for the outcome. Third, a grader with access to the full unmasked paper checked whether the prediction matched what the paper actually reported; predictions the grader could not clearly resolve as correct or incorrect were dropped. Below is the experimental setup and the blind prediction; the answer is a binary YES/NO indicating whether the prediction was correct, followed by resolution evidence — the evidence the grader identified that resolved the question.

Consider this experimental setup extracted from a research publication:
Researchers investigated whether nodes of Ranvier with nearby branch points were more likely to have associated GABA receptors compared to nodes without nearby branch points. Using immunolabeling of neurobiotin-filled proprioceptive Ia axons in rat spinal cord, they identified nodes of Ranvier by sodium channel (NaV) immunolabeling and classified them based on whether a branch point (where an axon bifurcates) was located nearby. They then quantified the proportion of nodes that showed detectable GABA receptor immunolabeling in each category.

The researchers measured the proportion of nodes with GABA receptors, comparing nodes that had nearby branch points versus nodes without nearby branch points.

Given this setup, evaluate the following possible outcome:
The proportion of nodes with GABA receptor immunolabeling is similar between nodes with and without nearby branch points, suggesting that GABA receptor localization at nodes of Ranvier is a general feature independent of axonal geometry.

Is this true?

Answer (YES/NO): NO